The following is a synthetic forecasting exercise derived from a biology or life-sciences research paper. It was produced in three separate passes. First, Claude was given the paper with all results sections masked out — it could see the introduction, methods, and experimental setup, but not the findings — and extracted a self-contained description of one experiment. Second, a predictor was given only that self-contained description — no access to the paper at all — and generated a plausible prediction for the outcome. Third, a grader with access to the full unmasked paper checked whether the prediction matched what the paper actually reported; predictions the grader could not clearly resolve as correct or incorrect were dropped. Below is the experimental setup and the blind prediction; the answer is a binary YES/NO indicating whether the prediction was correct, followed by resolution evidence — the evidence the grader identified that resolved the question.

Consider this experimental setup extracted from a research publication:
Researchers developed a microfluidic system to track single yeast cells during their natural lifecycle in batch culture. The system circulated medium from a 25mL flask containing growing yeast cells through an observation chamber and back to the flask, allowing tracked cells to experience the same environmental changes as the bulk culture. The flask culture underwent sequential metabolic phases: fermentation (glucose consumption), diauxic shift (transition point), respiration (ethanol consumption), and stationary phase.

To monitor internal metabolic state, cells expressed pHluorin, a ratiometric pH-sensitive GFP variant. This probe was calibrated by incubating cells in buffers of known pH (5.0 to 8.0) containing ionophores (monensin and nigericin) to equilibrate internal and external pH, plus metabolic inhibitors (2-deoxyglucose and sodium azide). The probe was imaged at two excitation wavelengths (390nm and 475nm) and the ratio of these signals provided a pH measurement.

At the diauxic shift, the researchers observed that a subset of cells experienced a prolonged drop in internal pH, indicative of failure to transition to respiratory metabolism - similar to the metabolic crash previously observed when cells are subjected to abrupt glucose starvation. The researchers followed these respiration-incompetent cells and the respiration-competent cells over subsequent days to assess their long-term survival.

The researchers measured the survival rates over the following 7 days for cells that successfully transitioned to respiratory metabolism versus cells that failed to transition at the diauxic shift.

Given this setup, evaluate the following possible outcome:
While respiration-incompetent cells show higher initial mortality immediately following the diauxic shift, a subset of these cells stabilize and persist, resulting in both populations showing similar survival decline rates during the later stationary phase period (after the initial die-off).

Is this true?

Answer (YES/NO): NO